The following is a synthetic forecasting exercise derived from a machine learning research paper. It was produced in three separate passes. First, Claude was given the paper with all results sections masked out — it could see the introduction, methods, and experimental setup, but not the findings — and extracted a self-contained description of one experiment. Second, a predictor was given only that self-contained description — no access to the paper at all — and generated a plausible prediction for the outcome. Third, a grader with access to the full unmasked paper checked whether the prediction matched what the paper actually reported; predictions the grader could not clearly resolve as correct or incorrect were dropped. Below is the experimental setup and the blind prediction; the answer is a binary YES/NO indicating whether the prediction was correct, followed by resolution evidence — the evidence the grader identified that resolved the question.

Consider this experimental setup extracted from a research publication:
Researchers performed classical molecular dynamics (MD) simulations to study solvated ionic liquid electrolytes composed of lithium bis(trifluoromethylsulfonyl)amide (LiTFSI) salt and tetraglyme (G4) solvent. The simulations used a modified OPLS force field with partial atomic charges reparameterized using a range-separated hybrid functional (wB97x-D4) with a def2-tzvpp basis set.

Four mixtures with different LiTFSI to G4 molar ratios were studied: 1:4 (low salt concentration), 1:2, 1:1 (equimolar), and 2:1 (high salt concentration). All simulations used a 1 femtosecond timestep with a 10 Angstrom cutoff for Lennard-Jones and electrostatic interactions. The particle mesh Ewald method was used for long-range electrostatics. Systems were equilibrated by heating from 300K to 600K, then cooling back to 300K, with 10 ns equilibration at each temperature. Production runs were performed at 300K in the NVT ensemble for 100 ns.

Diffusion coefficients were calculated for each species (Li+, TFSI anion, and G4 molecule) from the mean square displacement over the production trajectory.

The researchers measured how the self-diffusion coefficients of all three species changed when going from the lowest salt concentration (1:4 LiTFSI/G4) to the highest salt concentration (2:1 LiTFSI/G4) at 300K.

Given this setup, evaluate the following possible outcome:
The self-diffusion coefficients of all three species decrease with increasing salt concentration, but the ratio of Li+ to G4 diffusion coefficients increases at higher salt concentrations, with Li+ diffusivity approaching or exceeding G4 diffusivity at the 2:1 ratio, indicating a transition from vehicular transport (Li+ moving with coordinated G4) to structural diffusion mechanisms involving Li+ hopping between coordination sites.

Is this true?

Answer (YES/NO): NO